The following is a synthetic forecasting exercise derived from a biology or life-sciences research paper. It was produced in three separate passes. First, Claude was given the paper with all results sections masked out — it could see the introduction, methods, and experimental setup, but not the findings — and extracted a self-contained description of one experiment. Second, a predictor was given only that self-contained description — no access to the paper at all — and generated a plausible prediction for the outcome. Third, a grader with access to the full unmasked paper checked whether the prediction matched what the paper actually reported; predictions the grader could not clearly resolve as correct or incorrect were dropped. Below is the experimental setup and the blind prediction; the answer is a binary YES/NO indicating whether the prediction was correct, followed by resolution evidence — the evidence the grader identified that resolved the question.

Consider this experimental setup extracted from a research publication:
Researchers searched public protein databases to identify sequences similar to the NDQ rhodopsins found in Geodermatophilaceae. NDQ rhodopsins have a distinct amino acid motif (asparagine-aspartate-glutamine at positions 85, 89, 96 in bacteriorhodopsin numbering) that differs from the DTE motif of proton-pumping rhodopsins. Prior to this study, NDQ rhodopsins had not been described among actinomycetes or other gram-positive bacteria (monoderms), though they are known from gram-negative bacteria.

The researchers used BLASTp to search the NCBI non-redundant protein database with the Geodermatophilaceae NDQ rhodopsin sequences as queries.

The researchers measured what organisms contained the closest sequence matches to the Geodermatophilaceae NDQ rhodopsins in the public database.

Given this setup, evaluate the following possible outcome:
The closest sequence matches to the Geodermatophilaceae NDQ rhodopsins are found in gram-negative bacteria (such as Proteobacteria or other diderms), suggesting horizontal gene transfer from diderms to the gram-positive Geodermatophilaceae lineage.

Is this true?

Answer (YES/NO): NO